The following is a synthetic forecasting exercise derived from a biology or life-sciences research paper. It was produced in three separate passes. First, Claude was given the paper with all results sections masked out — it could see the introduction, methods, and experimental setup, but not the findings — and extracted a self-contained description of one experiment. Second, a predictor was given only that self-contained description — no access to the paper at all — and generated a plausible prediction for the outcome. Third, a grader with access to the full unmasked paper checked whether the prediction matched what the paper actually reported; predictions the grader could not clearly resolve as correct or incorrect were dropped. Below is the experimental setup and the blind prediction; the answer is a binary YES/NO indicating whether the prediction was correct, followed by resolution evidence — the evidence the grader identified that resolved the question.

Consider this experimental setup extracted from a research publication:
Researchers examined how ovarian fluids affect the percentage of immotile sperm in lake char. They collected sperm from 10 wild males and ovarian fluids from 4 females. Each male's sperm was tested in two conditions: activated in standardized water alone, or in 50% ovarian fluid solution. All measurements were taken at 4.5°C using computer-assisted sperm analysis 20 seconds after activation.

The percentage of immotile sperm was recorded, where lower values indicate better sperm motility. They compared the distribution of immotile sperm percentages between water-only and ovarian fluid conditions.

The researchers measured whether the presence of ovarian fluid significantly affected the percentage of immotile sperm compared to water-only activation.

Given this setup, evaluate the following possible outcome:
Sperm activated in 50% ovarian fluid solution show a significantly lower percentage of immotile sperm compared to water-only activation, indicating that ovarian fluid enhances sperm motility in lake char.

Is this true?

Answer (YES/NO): YES